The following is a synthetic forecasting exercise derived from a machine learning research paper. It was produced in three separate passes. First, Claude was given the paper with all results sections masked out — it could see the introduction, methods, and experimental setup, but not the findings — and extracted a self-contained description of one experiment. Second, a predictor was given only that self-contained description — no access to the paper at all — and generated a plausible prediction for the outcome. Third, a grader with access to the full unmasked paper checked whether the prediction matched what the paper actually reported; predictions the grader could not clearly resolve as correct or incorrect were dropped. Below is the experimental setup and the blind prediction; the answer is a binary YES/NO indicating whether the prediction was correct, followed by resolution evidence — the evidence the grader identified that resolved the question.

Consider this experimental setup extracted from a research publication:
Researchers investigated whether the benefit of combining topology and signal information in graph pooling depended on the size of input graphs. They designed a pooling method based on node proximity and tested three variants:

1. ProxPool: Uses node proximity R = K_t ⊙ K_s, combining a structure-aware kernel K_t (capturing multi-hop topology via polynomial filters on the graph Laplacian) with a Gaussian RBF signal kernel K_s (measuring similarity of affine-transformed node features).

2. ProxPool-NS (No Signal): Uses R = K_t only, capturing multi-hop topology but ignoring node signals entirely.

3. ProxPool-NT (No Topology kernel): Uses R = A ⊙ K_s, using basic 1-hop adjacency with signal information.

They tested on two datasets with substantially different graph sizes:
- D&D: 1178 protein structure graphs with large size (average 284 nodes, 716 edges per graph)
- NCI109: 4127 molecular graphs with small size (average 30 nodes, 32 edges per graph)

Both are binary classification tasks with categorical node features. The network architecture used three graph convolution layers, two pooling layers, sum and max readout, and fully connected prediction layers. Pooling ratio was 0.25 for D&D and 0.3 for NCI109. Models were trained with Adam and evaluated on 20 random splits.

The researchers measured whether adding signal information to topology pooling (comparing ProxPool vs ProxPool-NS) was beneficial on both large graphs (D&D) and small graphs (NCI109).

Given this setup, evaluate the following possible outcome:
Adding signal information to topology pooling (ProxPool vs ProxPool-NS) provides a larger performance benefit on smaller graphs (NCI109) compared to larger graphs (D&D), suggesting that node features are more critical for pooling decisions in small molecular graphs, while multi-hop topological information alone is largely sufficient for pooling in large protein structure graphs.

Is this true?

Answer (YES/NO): YES